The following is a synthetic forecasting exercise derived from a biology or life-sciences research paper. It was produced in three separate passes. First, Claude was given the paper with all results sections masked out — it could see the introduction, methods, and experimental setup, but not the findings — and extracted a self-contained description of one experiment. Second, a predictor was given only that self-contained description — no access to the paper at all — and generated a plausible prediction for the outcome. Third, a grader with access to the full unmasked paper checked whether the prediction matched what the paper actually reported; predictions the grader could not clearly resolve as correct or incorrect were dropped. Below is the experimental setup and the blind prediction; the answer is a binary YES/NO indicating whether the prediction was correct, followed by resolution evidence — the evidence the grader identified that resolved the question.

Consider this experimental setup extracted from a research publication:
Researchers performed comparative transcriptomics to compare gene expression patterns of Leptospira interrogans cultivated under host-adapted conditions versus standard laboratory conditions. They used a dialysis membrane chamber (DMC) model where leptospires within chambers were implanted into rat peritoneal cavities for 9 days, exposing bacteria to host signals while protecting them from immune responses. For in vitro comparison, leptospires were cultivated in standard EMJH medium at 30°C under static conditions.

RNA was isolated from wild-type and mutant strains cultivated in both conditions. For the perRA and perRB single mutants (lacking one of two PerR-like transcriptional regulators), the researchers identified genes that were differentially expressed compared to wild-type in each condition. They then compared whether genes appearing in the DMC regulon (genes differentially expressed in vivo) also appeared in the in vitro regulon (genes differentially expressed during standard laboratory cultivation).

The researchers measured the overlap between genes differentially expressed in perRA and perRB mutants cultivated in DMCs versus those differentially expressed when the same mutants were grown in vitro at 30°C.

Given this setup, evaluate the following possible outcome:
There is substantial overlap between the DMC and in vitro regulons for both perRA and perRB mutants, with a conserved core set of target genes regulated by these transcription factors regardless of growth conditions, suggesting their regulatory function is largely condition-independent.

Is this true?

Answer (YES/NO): NO